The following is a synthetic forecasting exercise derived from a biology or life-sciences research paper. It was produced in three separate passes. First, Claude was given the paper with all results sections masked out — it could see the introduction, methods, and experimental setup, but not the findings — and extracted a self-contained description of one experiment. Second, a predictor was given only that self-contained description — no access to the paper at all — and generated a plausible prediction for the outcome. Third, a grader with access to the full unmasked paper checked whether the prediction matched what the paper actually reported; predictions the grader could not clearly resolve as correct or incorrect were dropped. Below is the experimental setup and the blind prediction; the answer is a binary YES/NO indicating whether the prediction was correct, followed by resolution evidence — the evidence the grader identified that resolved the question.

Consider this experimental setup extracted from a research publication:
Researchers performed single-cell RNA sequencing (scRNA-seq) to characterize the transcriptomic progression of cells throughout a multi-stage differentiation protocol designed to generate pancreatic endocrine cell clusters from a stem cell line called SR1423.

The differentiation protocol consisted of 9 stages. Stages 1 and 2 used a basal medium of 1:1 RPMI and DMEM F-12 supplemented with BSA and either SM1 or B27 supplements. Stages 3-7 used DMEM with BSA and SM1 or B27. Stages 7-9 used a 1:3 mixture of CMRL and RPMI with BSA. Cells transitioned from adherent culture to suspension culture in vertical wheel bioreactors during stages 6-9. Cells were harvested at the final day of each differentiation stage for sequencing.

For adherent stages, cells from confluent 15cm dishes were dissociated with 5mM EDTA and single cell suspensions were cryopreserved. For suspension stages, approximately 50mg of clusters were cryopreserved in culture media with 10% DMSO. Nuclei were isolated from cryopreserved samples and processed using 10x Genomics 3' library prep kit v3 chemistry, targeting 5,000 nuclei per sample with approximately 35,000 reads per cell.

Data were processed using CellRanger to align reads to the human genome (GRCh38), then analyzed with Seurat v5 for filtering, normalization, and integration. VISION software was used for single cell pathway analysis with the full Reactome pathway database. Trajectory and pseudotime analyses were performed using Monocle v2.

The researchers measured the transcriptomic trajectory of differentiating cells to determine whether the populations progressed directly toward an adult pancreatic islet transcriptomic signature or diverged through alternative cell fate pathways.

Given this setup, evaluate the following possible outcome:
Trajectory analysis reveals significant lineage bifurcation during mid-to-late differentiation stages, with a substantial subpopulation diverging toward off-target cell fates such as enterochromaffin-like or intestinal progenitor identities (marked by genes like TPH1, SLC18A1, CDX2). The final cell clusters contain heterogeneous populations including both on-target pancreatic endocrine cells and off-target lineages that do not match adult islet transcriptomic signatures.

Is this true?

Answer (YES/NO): NO